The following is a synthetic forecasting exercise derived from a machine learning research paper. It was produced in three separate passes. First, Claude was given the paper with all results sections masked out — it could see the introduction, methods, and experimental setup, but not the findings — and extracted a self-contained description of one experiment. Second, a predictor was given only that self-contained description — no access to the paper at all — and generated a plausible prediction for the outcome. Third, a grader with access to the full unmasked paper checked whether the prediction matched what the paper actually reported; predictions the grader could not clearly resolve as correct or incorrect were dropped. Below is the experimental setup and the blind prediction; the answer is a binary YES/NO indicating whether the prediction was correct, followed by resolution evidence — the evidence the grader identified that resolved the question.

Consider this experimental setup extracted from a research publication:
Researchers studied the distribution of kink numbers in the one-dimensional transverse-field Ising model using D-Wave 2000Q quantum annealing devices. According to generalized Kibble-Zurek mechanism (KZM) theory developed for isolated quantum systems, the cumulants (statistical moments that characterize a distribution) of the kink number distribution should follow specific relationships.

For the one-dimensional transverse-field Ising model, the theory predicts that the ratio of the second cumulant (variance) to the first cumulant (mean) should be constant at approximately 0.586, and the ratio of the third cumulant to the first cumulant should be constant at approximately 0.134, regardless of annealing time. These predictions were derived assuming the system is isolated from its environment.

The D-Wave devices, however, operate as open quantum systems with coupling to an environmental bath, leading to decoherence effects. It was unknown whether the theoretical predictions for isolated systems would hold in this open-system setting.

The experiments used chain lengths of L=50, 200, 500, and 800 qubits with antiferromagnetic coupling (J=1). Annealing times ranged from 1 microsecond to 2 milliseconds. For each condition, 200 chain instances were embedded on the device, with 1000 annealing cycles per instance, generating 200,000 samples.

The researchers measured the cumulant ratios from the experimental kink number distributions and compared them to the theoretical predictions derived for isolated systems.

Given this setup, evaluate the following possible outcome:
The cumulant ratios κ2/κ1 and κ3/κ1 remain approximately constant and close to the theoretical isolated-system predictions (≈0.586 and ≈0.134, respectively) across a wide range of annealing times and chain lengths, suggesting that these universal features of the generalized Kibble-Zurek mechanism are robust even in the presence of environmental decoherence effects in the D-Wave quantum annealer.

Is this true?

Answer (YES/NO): YES